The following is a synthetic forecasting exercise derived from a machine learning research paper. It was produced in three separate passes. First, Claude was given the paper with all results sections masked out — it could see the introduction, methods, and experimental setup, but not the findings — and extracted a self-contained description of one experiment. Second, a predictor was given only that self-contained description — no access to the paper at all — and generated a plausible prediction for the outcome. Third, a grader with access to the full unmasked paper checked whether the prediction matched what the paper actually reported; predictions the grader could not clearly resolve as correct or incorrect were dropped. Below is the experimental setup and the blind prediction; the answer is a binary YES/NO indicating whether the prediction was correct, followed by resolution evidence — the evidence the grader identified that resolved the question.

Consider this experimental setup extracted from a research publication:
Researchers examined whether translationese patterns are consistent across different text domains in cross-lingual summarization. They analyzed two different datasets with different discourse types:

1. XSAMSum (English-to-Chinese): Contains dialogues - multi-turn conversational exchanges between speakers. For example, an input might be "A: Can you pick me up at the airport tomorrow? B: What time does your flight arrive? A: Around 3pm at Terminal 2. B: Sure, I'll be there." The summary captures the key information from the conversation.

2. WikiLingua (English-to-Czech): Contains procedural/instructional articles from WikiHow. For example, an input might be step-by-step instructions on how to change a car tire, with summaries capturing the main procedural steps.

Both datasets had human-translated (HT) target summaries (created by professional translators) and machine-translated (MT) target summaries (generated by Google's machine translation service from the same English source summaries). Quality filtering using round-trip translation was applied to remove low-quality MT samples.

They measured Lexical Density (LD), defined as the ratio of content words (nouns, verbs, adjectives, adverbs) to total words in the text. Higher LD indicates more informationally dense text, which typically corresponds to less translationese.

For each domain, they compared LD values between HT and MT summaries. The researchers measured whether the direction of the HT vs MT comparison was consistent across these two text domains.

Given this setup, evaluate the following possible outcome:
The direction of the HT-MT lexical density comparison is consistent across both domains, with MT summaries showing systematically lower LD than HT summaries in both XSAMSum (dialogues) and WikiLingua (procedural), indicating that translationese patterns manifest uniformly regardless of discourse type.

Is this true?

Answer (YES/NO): NO